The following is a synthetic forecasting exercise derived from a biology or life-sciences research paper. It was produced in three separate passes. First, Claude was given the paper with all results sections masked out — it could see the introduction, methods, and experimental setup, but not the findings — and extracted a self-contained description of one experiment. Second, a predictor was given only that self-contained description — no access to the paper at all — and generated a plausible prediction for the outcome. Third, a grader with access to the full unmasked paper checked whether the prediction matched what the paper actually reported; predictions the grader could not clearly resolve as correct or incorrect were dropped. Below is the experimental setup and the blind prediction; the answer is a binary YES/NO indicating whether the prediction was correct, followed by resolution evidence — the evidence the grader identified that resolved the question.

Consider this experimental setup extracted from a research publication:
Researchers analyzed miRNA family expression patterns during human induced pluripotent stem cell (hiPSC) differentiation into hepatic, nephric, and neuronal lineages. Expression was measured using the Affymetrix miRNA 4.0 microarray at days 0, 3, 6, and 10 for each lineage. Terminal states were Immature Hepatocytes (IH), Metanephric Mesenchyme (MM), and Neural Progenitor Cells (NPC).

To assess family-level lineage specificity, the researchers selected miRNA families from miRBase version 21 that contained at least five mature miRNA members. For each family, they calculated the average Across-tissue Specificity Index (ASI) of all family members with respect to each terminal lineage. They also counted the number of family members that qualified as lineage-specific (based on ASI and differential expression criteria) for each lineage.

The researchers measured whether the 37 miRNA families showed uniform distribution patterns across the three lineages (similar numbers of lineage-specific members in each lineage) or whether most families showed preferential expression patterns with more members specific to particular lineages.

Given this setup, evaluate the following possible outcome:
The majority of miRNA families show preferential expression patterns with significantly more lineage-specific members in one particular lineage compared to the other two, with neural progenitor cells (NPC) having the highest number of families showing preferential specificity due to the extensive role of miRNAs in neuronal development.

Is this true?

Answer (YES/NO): NO